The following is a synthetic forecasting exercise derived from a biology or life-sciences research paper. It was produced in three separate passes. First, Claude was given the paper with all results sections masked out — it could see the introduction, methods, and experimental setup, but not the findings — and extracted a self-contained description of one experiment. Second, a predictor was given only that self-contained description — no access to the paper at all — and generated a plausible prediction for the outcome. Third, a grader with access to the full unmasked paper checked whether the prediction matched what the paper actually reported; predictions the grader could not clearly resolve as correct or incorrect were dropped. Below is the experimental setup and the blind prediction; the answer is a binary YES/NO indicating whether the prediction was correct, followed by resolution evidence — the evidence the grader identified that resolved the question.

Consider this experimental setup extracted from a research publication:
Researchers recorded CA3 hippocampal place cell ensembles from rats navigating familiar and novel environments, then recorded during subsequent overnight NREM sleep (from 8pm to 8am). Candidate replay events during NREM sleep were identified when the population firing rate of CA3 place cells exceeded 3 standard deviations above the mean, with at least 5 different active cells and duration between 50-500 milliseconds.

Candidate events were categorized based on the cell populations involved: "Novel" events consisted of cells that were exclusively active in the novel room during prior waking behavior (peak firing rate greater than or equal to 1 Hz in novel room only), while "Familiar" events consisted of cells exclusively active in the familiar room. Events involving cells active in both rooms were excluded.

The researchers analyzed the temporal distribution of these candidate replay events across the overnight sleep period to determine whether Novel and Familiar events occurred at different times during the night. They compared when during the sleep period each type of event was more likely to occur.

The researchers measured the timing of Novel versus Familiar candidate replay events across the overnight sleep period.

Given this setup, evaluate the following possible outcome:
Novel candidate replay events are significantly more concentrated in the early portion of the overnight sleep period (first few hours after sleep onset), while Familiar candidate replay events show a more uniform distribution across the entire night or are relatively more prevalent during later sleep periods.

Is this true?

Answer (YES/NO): NO